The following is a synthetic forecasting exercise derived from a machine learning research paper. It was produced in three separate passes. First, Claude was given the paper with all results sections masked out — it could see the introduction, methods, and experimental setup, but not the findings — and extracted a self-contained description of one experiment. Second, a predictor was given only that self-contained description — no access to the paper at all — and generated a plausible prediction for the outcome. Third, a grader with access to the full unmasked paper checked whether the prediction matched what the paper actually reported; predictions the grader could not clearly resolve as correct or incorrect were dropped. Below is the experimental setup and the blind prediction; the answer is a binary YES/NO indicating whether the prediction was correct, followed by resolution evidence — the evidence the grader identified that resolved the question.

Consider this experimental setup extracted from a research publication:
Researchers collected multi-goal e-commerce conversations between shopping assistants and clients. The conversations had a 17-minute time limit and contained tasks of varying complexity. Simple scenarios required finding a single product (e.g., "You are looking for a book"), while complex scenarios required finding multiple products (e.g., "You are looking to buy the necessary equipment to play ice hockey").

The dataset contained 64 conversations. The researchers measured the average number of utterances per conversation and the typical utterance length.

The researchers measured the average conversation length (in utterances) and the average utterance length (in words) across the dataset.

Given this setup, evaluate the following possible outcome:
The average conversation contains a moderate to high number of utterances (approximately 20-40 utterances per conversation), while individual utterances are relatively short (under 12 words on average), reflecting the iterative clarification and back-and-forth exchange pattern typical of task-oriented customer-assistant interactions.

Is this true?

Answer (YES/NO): YES